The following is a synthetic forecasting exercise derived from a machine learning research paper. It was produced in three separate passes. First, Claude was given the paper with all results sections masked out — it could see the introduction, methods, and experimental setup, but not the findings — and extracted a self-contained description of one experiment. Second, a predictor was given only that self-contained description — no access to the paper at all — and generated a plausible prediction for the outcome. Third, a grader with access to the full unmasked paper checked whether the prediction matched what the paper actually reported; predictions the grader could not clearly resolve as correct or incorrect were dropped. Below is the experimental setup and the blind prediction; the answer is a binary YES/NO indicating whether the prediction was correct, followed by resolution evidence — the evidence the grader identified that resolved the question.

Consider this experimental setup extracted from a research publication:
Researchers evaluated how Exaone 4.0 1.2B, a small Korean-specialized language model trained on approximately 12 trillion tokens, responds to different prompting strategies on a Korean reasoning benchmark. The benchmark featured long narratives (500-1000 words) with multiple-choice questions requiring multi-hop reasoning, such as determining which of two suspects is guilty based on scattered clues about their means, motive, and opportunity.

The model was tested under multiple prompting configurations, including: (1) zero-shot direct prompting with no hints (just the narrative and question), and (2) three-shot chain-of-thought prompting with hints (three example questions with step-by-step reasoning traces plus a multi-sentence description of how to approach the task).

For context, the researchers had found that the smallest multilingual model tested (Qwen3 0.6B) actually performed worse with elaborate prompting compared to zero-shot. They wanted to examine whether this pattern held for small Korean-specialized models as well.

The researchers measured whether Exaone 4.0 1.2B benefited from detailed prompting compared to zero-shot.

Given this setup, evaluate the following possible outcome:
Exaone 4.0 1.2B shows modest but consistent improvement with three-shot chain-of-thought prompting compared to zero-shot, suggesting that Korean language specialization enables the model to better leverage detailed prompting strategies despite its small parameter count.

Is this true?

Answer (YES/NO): NO